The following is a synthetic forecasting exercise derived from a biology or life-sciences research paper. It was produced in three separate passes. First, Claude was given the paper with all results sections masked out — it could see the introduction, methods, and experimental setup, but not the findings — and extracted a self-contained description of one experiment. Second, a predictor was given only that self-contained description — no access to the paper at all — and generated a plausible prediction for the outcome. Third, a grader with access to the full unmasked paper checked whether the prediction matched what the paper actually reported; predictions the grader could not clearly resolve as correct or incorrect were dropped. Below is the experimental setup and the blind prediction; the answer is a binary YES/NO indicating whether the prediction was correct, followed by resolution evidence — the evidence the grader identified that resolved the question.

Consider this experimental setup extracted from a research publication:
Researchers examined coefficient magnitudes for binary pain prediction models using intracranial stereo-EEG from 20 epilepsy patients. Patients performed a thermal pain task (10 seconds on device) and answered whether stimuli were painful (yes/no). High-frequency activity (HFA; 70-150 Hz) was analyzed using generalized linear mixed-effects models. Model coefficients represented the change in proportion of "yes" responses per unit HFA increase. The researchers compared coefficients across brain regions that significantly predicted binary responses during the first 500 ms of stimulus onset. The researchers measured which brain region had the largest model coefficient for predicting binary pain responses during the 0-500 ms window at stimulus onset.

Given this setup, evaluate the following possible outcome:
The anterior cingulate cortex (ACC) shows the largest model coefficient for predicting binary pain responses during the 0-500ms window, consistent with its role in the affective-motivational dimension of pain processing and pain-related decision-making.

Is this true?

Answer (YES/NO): NO